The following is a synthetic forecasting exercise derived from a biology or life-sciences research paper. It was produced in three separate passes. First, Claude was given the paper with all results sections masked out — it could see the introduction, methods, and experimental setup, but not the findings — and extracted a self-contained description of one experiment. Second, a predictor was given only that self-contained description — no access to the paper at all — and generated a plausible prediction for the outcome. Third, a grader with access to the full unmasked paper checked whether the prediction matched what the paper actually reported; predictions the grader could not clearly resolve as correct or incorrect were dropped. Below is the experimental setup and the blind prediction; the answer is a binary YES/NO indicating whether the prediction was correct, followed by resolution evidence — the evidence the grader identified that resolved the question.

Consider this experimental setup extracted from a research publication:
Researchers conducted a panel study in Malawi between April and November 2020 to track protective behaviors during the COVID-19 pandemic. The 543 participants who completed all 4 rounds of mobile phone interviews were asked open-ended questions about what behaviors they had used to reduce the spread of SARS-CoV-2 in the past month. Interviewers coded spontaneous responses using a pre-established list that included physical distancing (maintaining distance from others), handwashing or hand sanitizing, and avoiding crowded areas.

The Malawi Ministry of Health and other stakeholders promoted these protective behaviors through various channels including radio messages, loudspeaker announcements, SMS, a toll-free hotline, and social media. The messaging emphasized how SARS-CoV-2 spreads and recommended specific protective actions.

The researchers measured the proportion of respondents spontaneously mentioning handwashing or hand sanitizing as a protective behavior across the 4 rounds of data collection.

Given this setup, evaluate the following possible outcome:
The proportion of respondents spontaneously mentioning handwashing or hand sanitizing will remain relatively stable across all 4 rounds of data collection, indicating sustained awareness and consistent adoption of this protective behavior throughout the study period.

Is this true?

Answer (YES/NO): YES